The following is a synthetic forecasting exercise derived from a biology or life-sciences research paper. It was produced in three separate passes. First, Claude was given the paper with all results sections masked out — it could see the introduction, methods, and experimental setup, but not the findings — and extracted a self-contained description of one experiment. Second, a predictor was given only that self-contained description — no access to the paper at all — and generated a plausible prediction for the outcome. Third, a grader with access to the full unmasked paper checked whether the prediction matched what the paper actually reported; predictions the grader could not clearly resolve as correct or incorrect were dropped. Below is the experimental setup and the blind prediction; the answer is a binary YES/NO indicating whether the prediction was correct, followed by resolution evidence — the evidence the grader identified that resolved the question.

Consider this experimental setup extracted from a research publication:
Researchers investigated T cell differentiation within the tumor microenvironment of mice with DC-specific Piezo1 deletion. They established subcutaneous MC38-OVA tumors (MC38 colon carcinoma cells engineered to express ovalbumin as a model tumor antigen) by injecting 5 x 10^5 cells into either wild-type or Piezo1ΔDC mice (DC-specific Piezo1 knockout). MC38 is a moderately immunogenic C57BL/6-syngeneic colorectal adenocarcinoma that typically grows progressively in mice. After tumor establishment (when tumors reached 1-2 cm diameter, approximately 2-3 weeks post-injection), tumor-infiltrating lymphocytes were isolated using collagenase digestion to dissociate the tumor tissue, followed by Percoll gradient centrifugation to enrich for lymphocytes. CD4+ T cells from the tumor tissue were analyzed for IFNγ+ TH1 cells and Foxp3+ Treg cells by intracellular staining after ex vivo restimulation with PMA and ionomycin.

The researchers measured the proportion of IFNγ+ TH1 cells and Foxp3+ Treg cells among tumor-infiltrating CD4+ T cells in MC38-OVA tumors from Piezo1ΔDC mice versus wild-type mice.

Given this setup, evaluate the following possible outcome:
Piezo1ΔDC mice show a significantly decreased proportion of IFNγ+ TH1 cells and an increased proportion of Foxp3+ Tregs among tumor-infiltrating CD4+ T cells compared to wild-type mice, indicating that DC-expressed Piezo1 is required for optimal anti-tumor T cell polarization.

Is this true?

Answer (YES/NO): YES